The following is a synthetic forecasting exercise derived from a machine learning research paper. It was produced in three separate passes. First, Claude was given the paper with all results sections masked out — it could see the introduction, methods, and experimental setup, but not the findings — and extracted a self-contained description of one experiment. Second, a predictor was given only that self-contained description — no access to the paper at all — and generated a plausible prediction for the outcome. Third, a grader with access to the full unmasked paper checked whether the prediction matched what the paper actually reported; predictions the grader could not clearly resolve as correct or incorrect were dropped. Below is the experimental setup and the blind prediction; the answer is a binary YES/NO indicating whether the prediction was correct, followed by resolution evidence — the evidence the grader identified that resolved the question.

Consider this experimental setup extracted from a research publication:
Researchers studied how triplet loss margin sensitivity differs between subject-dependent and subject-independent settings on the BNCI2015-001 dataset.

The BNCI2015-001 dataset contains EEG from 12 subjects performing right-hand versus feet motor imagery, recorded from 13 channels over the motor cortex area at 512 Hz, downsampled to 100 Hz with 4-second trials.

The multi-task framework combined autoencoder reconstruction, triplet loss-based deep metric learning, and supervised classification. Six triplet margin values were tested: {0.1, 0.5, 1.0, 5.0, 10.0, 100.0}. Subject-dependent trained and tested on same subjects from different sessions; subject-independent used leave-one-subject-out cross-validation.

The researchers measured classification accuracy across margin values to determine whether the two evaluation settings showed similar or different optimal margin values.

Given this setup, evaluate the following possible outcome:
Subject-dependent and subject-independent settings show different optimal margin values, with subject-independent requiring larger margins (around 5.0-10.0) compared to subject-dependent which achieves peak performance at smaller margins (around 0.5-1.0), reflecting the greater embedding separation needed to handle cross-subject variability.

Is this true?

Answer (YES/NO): NO